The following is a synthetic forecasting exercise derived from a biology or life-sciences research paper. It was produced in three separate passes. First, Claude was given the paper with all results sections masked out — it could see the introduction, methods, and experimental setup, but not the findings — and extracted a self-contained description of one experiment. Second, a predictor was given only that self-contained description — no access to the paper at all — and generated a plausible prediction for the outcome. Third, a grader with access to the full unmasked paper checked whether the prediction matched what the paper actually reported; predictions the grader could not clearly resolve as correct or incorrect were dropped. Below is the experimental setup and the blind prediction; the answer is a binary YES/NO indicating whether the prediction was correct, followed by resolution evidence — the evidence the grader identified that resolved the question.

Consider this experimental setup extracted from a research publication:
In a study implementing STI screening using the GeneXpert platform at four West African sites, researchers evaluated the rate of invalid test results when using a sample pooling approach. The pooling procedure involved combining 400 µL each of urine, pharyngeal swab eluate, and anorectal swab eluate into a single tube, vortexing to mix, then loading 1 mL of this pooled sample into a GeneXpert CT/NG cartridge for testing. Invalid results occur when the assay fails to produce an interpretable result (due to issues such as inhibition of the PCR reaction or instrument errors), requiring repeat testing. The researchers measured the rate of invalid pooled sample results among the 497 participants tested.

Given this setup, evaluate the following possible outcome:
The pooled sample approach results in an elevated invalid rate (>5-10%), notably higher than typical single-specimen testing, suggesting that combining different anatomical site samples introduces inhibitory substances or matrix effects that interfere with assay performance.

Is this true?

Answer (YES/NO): NO